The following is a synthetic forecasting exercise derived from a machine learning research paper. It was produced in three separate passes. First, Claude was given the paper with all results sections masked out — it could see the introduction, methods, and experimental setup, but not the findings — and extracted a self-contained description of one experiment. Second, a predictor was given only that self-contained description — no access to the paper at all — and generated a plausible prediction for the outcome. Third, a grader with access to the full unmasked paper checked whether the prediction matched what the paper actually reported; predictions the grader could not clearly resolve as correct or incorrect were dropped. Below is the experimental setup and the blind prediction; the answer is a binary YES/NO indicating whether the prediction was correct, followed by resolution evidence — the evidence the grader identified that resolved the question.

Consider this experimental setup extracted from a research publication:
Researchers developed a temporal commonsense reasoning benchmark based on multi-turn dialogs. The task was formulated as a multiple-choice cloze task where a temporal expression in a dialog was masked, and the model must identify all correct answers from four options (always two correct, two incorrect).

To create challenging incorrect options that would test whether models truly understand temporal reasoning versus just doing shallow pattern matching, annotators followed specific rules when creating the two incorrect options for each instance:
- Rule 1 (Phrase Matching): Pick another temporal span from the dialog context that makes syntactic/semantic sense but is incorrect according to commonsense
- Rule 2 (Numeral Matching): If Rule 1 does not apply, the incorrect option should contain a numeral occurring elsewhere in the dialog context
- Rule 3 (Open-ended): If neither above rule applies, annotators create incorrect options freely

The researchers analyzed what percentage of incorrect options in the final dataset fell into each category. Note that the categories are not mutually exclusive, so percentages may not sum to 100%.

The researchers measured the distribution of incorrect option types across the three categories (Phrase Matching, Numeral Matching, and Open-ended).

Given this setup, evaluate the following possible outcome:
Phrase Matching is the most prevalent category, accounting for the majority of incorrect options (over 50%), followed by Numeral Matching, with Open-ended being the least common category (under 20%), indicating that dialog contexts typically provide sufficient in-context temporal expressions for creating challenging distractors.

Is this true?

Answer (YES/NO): NO